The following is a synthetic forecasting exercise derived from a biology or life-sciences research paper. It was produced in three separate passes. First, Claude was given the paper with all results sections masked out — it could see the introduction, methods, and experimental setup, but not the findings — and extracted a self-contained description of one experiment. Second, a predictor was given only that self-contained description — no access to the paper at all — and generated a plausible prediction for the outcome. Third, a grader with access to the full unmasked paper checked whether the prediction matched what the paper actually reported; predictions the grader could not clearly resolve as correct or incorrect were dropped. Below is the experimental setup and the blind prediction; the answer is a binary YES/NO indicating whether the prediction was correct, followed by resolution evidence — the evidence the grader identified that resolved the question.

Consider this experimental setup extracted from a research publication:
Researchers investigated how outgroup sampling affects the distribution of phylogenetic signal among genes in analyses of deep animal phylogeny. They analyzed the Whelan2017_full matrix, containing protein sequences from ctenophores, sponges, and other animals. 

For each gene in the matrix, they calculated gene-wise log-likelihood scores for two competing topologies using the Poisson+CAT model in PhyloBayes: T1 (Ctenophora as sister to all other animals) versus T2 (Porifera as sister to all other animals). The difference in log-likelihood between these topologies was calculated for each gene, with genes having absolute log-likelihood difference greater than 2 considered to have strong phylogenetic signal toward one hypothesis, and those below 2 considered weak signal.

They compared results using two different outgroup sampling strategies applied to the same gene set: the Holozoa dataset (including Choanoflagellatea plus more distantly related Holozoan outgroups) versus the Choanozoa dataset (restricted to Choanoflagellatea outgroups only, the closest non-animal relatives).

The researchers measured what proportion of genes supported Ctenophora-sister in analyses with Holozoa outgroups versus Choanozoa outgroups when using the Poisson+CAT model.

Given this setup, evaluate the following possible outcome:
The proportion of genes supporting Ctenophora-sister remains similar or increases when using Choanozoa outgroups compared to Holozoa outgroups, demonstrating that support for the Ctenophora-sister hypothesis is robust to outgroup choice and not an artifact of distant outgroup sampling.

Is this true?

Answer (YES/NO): NO